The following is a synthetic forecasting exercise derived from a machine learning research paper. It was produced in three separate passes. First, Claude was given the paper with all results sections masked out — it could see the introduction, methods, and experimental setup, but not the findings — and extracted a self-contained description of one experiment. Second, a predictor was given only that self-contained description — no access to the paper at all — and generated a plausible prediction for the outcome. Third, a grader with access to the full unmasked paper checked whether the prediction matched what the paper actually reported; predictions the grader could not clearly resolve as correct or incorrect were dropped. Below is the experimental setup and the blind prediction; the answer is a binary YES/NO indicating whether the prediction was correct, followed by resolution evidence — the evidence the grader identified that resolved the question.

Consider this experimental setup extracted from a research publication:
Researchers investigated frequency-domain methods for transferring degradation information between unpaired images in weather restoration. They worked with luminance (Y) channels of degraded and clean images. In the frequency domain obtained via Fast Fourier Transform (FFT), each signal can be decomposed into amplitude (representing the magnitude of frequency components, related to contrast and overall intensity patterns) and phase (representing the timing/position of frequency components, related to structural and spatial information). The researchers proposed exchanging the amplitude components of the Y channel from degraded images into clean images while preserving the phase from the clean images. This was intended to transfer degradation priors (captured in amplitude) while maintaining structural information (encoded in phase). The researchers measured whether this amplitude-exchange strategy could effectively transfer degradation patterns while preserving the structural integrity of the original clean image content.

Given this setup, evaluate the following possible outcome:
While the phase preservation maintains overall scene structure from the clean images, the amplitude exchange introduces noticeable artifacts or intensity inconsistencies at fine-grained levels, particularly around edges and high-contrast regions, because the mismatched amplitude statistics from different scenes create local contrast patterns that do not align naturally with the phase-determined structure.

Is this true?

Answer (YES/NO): NO